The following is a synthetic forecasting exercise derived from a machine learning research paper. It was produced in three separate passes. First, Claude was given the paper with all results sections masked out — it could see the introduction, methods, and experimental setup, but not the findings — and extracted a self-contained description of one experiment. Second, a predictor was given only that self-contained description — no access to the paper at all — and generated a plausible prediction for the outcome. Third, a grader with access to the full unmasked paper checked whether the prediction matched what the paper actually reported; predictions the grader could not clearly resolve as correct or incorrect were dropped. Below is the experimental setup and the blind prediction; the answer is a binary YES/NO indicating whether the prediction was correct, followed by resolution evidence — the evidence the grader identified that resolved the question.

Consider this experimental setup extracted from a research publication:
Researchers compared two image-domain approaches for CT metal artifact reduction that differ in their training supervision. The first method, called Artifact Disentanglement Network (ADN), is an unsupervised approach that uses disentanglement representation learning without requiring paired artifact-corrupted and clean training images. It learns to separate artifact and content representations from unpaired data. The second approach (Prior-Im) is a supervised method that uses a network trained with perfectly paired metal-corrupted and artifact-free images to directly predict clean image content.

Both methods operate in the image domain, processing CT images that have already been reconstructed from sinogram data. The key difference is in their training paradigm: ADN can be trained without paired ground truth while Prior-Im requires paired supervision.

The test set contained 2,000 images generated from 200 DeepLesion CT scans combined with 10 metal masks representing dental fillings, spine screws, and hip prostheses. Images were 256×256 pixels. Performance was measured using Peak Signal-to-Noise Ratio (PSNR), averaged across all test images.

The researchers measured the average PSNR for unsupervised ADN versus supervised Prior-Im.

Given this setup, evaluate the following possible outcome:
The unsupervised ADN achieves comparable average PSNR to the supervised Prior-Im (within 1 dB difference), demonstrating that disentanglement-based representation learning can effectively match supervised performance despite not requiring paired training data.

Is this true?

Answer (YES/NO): YES